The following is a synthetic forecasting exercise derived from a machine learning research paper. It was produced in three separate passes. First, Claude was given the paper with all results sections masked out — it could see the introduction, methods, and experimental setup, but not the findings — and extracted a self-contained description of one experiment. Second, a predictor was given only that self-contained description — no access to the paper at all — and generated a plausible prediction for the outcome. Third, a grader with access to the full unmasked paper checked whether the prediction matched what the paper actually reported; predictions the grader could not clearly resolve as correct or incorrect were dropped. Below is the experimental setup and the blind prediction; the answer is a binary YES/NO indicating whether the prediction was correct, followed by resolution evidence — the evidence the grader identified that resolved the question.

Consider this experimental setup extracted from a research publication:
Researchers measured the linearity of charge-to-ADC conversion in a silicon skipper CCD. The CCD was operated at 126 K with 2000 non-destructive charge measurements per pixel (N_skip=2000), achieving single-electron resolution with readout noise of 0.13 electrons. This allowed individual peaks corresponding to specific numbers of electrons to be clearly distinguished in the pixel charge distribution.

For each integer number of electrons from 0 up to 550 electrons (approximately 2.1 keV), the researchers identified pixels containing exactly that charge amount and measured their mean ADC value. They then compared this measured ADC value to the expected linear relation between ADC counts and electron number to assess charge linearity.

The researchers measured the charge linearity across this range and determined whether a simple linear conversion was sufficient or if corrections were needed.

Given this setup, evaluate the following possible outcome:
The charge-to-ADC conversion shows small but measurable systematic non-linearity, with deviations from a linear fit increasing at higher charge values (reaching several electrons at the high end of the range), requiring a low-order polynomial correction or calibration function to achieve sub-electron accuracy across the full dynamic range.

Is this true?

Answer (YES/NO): YES